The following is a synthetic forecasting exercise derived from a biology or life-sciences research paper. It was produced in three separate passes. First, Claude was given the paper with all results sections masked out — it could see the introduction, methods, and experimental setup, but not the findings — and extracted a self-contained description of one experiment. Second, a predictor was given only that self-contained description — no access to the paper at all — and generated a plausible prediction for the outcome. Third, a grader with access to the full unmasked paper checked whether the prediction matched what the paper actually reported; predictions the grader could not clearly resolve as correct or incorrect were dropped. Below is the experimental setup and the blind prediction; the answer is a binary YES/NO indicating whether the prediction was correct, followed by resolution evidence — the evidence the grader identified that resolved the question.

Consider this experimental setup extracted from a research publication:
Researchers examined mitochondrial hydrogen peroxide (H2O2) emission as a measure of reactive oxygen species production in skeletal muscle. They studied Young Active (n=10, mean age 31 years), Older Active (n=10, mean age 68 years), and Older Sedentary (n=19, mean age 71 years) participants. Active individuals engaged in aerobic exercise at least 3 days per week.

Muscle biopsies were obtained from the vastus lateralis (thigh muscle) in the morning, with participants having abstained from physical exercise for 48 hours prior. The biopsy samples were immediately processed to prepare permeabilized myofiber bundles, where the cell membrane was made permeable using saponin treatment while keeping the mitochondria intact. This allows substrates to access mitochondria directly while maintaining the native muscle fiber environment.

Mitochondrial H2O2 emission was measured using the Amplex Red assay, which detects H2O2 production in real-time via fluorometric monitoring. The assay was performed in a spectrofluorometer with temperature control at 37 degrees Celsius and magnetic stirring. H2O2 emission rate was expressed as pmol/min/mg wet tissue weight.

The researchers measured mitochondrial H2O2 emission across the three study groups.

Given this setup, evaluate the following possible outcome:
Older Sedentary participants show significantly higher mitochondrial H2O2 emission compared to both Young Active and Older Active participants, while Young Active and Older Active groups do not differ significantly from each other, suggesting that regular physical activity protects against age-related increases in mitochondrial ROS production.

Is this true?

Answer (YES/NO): NO